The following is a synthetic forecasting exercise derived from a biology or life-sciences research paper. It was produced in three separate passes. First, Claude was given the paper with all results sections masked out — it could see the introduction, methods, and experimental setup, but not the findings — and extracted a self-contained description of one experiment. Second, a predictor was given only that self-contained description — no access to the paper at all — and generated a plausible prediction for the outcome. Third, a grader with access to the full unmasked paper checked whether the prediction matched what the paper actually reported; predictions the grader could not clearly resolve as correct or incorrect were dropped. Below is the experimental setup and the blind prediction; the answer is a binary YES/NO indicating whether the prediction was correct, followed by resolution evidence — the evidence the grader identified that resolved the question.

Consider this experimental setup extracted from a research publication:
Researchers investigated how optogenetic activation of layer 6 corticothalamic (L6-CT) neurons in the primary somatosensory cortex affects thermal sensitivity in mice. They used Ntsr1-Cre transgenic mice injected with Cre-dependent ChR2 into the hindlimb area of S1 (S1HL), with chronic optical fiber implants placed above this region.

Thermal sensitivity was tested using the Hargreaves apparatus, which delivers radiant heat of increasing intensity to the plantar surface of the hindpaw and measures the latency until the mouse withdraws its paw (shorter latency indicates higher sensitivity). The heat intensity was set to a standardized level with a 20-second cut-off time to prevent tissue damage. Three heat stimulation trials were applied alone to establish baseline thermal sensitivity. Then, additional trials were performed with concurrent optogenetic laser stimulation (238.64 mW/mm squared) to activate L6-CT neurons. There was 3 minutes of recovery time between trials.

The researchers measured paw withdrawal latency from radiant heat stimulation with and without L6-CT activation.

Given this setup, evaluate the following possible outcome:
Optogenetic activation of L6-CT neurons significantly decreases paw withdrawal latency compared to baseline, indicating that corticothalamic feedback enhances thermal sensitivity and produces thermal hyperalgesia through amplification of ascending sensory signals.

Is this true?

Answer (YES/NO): YES